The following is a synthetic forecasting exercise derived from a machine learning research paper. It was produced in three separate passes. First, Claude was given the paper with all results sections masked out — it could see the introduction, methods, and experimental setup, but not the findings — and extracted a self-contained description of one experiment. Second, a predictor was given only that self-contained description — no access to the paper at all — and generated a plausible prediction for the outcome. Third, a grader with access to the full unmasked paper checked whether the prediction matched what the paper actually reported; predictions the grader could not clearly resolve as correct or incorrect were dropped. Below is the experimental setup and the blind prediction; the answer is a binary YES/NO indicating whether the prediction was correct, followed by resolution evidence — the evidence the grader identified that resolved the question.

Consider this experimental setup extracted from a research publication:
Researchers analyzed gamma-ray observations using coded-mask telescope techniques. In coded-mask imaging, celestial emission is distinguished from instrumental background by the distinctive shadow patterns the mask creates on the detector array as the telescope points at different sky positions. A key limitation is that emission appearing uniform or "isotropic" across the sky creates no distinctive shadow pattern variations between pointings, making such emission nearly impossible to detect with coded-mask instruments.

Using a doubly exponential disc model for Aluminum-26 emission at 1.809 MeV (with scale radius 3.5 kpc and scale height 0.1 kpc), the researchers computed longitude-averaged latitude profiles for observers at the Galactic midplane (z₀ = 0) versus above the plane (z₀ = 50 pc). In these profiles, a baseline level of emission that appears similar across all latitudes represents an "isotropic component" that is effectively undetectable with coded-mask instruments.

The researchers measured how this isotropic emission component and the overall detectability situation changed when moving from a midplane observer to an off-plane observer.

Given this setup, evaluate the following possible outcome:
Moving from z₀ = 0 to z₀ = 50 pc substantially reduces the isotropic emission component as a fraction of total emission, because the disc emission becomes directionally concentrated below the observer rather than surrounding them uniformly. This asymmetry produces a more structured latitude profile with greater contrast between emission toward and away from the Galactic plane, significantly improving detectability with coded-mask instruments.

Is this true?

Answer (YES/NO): YES